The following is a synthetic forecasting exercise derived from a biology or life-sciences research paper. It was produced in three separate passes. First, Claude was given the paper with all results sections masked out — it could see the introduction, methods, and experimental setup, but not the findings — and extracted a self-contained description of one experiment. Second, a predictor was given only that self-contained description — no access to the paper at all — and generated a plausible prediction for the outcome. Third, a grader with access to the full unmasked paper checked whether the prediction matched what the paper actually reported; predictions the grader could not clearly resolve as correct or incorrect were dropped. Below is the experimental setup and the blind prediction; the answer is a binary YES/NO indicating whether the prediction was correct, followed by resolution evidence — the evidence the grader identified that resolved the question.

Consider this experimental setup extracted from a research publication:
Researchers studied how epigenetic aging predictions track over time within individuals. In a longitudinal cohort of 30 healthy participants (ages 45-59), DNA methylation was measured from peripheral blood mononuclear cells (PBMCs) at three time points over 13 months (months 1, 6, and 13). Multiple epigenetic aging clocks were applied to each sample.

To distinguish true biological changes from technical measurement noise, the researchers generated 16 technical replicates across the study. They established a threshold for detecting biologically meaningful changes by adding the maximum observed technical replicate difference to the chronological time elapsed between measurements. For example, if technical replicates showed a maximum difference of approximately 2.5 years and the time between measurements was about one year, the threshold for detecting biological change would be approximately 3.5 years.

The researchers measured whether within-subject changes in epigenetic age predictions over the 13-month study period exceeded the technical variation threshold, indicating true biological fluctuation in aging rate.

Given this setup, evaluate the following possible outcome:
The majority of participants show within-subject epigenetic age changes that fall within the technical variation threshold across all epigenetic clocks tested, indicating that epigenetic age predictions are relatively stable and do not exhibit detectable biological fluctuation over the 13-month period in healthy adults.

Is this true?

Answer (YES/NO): YES